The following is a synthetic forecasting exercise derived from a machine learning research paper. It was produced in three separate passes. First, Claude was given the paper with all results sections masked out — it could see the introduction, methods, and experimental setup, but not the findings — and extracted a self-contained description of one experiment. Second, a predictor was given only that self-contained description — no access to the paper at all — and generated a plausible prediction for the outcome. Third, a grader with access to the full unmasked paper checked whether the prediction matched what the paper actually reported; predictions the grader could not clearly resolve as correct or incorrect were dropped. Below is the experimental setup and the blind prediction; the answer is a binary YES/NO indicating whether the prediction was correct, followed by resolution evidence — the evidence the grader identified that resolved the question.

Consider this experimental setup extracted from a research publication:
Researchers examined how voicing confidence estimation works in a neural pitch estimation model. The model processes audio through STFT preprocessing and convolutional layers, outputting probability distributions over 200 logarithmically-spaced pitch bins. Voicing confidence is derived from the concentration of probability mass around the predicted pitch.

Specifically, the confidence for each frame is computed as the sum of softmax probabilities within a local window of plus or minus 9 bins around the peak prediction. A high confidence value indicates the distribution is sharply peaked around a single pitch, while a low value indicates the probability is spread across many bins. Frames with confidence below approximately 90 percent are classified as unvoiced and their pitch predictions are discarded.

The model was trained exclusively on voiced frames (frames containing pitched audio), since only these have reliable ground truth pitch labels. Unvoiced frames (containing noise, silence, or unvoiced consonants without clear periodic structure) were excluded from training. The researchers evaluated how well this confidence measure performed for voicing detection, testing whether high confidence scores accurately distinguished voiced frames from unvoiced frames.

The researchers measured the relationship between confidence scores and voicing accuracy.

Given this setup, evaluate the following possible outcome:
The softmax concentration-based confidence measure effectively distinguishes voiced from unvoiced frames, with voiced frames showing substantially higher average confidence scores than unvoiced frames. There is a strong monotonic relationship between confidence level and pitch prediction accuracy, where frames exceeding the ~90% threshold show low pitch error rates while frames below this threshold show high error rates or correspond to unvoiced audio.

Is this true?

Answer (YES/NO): NO